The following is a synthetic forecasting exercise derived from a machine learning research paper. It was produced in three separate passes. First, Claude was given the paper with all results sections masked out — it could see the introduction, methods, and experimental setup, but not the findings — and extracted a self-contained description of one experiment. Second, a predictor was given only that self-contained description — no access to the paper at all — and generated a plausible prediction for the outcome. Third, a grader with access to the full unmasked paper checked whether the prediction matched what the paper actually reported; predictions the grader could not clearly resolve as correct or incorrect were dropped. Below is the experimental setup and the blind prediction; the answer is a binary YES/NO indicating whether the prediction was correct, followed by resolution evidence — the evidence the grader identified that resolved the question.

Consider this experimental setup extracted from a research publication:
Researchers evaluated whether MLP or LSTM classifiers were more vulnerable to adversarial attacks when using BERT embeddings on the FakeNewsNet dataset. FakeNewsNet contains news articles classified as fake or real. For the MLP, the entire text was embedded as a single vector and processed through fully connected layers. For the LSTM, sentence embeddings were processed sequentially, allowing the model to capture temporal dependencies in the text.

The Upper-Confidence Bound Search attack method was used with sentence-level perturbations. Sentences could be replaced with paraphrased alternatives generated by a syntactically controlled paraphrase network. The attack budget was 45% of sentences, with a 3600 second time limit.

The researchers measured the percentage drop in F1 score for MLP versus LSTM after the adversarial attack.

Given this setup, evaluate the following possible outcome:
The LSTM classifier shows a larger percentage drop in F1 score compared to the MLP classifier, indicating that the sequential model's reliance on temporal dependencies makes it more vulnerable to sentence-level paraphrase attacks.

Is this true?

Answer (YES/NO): NO